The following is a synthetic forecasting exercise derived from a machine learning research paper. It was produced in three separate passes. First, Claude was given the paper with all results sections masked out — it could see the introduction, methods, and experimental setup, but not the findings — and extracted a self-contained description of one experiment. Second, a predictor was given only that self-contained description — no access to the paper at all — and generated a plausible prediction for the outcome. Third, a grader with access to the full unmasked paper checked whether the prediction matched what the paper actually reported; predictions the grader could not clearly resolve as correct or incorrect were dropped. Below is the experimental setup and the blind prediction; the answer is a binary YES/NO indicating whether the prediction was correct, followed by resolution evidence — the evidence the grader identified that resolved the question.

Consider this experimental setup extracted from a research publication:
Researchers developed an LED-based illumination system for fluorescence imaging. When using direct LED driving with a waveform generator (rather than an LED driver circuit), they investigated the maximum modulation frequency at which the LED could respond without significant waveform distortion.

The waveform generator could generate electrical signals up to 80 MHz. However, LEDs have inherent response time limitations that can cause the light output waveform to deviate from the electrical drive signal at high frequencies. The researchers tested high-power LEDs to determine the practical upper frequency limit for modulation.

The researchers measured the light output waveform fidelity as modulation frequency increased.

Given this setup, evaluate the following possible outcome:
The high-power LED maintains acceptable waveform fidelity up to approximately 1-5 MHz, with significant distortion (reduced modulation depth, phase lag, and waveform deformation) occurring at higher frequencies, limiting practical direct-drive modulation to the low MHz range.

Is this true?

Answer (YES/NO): NO